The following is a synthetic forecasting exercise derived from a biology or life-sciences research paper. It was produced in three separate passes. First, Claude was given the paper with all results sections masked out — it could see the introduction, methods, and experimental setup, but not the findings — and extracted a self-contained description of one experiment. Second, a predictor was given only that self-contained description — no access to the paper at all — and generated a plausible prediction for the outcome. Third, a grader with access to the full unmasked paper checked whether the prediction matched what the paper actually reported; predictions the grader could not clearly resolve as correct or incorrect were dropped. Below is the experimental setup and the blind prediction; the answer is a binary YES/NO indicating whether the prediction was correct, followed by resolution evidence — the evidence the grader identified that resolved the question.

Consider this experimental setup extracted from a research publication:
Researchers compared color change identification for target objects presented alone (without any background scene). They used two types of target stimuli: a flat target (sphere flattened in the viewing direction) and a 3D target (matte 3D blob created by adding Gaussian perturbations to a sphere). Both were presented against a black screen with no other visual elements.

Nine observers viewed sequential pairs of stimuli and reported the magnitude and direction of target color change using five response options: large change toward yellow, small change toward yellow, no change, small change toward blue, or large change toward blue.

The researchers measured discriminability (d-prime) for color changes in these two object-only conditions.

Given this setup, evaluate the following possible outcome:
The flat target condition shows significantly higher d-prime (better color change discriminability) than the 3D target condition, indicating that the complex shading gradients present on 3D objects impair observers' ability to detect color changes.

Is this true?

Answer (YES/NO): NO